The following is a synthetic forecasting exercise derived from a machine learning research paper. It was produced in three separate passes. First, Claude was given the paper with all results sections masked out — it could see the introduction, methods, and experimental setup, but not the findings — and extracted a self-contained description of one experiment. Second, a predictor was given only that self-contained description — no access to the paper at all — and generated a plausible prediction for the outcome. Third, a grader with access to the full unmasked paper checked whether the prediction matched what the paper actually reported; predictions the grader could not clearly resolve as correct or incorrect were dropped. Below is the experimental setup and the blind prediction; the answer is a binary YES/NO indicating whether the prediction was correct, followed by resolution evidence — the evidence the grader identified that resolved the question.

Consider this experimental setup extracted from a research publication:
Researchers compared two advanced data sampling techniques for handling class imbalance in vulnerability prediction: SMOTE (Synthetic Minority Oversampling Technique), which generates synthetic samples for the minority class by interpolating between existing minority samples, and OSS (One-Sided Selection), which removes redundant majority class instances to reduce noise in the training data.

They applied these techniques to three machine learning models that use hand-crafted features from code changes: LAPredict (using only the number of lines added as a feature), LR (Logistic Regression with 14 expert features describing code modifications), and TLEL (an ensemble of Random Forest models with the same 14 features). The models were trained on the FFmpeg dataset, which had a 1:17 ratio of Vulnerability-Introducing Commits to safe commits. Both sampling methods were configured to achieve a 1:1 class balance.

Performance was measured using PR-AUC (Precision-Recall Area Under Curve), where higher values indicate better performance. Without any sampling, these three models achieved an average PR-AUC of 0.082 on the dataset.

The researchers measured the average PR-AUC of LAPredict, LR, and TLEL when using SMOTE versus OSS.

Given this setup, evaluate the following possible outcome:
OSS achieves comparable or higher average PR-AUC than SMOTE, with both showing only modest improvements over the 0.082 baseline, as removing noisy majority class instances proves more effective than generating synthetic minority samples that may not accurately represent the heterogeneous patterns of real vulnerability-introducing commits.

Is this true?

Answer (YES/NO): NO